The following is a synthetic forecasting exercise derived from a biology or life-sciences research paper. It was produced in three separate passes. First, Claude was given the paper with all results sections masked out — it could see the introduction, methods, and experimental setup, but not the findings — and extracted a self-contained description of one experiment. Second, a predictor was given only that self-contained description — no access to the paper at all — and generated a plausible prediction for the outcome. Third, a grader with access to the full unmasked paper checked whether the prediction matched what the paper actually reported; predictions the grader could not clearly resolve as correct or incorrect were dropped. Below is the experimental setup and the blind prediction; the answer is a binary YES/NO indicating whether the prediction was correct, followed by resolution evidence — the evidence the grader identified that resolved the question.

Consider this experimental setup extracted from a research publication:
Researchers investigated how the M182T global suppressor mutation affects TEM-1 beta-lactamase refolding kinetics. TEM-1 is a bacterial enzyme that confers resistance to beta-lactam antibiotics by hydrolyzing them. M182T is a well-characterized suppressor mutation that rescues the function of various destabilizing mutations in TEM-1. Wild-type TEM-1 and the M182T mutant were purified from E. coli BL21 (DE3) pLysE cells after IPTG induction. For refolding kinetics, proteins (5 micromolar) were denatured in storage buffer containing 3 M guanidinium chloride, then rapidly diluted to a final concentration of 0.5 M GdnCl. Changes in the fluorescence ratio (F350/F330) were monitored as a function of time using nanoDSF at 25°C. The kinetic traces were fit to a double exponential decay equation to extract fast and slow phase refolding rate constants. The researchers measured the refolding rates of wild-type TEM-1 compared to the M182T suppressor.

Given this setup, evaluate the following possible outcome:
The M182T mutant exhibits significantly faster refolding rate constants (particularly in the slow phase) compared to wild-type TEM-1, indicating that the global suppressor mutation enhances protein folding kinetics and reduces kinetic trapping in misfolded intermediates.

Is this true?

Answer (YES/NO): YES